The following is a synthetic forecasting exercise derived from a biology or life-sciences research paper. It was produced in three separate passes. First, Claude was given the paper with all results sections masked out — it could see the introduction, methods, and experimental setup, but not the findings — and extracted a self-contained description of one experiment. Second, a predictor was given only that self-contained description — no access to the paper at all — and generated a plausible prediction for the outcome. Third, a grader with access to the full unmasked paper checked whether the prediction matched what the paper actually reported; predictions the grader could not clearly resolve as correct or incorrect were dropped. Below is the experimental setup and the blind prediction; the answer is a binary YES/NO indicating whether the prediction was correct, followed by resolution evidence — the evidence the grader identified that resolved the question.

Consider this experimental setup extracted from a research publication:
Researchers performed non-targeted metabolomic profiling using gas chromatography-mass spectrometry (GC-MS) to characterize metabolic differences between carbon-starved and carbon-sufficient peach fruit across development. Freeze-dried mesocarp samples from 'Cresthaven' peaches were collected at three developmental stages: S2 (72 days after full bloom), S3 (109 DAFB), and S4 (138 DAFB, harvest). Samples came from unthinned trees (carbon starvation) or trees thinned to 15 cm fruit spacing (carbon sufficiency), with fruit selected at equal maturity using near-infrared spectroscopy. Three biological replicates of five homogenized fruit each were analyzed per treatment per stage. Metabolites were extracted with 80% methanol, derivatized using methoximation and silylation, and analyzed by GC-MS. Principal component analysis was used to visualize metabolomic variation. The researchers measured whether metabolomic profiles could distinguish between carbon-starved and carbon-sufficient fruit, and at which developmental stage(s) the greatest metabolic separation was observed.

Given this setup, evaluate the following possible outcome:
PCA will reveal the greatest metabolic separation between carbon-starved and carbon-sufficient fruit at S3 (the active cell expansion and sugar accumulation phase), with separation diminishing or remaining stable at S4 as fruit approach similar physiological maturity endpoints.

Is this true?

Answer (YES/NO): NO